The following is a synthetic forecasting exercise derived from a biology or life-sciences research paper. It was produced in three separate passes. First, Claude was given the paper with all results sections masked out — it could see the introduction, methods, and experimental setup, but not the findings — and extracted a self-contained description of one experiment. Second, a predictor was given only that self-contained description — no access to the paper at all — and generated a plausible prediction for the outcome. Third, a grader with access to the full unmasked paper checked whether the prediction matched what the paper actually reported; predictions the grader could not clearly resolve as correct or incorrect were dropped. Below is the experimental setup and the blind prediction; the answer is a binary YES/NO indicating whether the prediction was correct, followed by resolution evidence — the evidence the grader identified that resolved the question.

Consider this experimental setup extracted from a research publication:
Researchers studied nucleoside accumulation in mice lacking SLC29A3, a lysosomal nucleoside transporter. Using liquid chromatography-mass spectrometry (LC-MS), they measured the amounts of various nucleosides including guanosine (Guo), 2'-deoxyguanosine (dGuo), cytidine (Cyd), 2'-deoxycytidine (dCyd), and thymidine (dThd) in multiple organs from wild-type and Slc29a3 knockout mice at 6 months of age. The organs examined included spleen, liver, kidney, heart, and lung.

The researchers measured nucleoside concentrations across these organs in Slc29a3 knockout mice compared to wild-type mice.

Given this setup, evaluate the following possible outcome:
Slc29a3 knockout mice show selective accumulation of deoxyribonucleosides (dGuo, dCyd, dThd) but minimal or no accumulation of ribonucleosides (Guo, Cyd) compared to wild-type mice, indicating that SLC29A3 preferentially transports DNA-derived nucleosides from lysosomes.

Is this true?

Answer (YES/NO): NO